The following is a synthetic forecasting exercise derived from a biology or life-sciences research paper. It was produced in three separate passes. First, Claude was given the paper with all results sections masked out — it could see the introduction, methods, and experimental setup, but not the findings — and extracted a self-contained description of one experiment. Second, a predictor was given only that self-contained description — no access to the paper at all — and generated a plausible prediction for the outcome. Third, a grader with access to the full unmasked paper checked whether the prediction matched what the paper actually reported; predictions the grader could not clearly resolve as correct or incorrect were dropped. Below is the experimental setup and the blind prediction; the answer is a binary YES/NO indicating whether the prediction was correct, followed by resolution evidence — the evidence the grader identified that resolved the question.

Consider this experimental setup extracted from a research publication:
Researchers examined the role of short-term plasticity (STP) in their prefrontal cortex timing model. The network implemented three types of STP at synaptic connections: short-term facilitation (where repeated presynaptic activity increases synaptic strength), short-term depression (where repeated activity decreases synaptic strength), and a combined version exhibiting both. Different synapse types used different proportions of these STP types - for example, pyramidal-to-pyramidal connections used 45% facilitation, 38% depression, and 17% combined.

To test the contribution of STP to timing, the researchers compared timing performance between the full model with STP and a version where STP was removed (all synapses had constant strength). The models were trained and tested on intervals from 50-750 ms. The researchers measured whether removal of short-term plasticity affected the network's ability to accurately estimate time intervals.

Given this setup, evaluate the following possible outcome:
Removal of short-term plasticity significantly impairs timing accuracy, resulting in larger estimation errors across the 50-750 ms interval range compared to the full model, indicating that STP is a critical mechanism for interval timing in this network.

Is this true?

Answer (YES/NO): YES